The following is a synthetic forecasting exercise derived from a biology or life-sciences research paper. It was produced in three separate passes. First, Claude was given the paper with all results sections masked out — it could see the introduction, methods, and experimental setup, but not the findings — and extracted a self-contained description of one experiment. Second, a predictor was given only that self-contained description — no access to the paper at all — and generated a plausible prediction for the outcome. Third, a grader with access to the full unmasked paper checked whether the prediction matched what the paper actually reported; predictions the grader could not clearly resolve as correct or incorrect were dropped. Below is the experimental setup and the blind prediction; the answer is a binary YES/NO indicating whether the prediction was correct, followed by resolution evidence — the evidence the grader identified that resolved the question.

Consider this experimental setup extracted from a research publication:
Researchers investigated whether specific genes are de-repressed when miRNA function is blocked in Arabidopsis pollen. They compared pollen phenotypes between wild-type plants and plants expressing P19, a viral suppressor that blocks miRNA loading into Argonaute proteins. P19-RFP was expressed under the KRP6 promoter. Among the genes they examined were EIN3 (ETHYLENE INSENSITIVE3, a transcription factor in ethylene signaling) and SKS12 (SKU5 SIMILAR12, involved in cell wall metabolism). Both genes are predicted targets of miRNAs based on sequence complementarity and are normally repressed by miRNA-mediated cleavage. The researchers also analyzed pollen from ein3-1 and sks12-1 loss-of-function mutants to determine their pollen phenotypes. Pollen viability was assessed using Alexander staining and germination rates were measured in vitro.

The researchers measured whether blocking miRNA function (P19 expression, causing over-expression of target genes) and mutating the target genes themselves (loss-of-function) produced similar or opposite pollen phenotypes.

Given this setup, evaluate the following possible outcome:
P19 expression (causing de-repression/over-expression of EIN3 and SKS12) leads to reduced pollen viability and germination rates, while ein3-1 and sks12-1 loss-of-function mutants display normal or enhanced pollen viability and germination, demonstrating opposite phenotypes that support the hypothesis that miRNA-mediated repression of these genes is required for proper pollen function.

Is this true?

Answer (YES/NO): NO